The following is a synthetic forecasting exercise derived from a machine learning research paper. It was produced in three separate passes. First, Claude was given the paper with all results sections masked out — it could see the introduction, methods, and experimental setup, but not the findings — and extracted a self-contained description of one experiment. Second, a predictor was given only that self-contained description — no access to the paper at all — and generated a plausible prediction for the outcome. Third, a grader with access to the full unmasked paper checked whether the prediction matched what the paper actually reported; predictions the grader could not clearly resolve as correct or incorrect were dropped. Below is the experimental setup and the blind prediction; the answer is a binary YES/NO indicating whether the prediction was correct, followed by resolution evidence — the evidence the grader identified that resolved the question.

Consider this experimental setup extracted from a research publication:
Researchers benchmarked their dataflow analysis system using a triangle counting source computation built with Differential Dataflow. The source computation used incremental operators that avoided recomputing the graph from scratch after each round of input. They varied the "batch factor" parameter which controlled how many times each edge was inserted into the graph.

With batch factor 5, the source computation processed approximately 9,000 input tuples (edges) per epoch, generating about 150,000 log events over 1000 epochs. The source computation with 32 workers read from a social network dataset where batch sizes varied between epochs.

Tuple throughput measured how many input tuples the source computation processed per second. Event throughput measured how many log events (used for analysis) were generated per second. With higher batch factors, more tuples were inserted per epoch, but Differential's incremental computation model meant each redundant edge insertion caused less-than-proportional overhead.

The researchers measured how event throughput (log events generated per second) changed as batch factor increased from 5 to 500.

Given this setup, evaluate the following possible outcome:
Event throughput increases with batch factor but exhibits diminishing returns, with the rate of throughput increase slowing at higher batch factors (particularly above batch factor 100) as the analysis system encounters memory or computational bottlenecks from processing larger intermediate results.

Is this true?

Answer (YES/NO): NO